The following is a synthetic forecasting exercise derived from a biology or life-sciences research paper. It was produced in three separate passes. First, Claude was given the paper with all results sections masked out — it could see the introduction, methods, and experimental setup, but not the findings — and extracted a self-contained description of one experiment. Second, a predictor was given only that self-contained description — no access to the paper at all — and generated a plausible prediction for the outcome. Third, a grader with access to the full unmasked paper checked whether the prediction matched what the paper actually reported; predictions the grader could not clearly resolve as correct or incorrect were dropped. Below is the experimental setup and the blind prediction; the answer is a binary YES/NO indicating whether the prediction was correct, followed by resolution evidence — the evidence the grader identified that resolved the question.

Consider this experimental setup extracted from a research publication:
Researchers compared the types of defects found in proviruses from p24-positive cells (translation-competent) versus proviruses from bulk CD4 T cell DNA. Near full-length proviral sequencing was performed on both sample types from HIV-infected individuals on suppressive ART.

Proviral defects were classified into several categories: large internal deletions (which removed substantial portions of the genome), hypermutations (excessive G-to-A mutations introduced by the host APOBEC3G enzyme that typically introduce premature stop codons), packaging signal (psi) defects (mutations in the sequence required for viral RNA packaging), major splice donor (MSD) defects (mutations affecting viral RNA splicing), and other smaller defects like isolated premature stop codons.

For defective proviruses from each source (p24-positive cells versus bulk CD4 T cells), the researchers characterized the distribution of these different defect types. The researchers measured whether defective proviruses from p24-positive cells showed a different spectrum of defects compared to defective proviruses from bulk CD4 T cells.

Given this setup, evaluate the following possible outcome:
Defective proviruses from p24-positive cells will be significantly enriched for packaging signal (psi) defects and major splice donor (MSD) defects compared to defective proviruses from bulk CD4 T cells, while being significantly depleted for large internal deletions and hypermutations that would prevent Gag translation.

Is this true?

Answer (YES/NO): YES